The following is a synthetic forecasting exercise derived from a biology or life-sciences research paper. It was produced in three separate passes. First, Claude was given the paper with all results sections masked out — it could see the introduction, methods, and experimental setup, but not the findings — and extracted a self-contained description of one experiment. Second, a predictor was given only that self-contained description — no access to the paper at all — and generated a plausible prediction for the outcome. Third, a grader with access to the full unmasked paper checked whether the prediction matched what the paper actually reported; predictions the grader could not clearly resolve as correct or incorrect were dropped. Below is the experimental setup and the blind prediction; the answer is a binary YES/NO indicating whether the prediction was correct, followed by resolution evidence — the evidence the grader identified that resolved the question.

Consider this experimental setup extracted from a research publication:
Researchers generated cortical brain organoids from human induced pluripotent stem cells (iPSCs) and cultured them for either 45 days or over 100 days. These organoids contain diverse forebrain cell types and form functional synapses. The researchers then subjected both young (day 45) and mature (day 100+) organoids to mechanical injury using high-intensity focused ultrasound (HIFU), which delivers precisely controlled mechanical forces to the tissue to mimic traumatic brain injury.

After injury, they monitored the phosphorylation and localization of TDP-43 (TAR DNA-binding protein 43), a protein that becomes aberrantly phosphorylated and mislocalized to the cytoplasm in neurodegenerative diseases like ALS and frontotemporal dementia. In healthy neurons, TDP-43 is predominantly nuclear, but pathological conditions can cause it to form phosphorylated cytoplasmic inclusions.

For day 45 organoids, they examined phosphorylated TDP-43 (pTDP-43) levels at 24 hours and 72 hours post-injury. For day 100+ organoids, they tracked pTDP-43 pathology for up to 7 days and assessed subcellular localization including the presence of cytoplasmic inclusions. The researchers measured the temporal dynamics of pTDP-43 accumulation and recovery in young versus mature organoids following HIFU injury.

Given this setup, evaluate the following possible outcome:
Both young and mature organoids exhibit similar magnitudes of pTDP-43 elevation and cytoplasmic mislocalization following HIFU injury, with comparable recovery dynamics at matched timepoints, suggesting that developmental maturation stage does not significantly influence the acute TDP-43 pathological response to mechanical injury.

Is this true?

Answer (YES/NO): NO